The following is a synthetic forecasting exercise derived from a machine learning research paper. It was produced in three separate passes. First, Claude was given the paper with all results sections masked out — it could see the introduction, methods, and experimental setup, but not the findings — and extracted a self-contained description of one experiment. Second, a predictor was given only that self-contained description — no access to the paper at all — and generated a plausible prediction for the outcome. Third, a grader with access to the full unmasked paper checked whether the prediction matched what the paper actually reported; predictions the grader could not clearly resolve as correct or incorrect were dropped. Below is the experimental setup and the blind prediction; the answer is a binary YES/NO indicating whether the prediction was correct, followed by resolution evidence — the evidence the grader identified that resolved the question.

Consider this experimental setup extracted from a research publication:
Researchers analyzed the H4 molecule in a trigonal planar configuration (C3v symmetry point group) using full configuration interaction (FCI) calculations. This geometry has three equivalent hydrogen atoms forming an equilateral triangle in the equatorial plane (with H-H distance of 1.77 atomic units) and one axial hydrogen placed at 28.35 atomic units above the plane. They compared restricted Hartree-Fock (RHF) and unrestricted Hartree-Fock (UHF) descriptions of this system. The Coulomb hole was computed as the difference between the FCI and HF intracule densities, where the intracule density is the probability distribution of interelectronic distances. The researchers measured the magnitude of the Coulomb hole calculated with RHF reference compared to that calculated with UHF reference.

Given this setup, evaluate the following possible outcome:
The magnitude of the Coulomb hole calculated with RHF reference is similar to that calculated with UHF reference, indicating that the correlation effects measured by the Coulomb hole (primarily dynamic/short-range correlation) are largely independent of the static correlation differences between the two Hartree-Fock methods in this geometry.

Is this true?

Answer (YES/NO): NO